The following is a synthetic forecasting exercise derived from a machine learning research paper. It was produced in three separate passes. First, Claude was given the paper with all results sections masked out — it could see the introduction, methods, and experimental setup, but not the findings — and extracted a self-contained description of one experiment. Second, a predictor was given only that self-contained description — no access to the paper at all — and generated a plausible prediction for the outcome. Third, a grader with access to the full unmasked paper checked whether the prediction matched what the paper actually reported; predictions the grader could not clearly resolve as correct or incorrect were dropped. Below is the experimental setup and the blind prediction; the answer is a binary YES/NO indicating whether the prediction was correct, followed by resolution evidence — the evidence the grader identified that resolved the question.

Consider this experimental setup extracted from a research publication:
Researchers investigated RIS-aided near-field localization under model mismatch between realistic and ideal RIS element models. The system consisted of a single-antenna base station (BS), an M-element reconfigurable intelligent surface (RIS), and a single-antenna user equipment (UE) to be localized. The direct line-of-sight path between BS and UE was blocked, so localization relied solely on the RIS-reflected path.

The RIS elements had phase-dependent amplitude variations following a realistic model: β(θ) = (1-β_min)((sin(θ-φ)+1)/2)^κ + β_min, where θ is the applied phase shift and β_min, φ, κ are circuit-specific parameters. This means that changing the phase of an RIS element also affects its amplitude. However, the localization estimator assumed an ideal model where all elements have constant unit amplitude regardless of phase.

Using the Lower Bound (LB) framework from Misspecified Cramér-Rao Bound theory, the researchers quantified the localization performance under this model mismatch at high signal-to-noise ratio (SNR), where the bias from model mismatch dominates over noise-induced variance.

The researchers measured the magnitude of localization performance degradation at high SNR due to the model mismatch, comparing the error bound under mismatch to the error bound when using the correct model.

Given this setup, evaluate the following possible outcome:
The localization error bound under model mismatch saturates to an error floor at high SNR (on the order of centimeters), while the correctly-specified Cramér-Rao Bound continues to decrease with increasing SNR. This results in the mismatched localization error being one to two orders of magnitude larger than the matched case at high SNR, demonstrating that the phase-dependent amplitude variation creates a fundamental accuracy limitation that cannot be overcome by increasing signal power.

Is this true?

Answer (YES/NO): NO